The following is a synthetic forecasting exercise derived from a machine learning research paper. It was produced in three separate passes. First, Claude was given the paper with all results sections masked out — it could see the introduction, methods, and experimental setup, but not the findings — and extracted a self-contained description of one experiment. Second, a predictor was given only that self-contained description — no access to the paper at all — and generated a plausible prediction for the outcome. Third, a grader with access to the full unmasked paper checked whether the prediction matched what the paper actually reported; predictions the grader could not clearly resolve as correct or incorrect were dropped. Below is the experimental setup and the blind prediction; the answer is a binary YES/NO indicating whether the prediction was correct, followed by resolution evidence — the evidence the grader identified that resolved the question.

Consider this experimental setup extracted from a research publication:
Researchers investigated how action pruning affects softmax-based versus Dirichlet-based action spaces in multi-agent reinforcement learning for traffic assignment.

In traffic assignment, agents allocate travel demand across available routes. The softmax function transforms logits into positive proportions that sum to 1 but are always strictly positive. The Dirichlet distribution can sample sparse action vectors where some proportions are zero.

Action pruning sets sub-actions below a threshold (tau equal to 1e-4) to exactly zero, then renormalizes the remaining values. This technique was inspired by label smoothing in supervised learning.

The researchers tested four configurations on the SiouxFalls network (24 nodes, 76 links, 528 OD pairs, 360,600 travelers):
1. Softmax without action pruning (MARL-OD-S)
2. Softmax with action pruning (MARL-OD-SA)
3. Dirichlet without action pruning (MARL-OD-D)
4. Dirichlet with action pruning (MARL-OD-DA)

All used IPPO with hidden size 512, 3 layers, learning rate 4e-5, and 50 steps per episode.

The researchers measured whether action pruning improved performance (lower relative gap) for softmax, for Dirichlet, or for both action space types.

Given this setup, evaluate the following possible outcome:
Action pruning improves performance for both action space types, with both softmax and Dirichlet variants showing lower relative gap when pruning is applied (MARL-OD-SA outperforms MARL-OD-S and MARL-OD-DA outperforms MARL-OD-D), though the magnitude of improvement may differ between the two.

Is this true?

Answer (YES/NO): YES